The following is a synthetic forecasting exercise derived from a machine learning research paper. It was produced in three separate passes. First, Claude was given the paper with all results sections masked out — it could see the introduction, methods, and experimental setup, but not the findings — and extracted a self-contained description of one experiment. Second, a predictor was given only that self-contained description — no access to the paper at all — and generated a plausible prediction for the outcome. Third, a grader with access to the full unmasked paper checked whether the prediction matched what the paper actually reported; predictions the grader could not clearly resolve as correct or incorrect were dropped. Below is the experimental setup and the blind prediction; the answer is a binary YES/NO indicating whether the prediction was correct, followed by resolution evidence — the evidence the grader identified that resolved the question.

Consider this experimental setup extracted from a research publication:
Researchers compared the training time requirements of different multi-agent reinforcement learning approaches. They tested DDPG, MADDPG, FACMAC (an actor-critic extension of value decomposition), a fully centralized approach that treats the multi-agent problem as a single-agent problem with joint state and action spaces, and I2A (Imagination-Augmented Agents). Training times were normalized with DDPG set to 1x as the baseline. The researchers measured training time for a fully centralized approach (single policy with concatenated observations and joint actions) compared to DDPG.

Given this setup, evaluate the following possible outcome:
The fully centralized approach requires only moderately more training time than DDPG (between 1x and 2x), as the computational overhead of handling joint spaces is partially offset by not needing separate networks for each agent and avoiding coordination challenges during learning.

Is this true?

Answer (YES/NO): NO